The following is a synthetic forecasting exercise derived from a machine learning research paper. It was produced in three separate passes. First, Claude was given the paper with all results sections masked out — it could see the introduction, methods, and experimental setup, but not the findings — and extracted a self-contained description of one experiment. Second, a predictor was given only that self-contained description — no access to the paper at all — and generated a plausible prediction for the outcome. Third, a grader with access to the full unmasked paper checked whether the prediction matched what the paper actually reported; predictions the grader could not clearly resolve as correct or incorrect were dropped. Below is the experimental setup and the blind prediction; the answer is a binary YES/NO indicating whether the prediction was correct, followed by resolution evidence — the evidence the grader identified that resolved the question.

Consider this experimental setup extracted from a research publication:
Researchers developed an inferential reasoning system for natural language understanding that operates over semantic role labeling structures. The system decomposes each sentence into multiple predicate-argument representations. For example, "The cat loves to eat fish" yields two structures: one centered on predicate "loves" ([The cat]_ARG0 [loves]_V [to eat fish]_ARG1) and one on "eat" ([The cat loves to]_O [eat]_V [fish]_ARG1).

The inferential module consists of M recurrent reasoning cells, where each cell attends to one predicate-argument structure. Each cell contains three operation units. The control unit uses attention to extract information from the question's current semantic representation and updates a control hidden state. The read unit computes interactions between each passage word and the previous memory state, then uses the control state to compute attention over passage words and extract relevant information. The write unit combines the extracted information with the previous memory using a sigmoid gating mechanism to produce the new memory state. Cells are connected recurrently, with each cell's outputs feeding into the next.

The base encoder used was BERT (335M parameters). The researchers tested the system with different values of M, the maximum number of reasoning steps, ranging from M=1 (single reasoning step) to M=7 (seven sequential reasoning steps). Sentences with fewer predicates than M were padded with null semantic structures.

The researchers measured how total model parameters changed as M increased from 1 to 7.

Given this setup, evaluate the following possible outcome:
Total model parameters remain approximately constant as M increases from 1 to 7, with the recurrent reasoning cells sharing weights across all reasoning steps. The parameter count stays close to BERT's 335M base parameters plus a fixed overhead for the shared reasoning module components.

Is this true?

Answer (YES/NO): NO